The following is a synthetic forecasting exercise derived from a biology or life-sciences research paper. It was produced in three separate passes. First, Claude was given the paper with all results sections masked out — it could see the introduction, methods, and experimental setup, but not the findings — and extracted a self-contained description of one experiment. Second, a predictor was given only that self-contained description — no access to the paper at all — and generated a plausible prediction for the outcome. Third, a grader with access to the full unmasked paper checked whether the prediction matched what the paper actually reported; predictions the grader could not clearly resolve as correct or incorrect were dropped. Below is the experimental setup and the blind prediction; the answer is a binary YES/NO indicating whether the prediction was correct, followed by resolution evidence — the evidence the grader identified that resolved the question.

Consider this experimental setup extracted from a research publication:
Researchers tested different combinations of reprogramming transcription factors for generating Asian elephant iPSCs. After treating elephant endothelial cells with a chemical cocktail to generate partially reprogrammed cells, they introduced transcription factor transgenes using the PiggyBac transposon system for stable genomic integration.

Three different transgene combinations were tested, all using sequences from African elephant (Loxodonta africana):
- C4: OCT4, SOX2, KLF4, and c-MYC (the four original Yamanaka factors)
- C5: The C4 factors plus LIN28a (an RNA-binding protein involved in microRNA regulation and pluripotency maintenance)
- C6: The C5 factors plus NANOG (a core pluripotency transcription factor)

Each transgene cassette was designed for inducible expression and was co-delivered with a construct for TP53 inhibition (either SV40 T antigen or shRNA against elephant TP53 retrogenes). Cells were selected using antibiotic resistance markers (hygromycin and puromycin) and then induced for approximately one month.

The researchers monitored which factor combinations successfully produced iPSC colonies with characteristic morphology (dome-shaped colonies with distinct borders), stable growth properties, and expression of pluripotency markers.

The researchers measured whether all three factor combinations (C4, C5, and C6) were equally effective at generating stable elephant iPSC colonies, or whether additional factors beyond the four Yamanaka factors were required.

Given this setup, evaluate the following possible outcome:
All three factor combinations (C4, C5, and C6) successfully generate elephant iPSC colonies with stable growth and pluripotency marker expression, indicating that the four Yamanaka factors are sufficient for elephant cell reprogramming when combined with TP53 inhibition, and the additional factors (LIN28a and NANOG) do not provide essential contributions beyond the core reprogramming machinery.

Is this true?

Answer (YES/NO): YES